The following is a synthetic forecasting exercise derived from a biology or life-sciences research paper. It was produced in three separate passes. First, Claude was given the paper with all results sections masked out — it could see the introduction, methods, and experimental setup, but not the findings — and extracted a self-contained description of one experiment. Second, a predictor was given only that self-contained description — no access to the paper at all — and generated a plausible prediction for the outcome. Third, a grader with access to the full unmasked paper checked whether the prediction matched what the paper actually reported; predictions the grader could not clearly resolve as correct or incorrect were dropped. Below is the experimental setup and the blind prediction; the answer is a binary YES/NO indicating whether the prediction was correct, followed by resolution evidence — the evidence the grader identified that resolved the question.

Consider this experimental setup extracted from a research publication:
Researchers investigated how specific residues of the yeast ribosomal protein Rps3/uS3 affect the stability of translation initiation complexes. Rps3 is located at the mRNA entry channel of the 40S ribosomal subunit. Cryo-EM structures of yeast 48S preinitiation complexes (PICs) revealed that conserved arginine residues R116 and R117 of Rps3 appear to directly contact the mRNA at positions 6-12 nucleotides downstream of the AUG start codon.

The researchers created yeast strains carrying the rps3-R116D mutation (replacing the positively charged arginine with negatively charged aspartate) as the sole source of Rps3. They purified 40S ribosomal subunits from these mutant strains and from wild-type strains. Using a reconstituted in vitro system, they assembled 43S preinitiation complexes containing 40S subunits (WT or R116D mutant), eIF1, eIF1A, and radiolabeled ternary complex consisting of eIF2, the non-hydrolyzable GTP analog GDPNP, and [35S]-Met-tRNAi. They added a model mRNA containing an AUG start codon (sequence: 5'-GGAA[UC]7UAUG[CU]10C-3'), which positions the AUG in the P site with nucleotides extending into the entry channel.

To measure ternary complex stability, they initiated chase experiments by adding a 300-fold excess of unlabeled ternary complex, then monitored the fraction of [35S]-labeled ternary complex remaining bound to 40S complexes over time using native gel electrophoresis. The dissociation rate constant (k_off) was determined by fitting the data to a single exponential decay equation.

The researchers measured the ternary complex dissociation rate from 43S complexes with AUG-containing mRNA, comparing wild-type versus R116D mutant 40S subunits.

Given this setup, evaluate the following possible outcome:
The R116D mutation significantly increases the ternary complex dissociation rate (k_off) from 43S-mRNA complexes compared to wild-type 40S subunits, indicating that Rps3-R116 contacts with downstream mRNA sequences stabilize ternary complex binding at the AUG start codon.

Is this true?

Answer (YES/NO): NO